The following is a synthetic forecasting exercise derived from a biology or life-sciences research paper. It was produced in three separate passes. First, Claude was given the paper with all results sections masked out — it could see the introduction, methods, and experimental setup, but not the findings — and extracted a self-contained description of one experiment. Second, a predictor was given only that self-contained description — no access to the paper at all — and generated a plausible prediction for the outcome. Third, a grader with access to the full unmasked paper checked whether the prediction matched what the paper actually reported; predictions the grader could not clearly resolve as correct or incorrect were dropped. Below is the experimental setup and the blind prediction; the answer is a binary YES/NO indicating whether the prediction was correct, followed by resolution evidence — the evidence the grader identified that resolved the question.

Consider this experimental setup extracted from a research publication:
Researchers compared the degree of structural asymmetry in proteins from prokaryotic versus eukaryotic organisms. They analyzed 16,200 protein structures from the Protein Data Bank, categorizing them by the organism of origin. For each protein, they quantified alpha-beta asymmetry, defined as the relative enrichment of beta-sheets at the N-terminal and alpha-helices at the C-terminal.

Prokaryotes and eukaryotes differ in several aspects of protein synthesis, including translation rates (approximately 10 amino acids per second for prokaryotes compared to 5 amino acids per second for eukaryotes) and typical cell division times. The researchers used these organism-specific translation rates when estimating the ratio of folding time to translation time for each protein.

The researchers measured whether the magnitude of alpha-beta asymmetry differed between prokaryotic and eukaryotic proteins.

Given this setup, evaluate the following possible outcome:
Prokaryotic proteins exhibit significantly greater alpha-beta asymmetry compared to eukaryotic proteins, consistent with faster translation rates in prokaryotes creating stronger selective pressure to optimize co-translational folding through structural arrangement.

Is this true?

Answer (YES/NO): YES